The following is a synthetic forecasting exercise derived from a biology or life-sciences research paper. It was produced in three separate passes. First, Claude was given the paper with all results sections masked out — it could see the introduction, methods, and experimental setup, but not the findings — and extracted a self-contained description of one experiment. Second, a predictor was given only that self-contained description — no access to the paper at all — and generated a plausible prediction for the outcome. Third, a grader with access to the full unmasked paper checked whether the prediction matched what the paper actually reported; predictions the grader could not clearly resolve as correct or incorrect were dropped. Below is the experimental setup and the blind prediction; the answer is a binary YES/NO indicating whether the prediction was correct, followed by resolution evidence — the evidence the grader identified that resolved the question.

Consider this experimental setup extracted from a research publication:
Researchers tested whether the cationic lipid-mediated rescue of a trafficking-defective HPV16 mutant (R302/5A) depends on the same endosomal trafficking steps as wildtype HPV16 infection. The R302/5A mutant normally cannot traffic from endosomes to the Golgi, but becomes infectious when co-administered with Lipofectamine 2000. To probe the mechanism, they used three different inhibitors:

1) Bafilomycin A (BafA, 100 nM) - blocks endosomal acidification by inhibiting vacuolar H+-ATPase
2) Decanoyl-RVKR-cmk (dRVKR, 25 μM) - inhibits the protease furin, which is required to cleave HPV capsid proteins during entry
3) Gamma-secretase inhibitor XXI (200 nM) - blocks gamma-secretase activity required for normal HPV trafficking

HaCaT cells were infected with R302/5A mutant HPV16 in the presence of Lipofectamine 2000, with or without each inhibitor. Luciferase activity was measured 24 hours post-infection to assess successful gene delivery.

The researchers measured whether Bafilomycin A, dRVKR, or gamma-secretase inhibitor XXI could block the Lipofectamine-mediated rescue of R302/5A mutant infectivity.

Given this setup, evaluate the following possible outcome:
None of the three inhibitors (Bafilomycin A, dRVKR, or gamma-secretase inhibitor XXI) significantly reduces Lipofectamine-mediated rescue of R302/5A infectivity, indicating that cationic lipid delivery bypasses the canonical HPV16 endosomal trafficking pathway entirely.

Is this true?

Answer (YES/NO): YES